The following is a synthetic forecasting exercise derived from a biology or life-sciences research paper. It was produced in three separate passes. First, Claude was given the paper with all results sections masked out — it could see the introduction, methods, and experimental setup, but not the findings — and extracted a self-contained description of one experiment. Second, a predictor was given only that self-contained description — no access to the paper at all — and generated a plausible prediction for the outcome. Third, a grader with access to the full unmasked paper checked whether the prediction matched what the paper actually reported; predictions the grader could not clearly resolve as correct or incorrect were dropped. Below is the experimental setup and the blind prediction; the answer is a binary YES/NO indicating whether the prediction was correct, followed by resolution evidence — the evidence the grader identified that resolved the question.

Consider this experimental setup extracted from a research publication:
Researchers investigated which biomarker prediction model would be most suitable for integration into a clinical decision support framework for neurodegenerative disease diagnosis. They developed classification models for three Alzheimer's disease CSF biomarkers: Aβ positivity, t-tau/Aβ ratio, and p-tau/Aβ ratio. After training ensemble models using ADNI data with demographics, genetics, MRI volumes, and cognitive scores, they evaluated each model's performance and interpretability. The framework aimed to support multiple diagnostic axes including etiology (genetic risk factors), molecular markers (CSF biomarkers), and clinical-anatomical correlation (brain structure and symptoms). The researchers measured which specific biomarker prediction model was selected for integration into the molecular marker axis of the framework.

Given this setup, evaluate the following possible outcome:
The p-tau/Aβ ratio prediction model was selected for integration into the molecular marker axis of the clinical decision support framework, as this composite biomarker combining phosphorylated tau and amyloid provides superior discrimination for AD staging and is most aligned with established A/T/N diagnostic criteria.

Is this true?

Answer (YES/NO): NO